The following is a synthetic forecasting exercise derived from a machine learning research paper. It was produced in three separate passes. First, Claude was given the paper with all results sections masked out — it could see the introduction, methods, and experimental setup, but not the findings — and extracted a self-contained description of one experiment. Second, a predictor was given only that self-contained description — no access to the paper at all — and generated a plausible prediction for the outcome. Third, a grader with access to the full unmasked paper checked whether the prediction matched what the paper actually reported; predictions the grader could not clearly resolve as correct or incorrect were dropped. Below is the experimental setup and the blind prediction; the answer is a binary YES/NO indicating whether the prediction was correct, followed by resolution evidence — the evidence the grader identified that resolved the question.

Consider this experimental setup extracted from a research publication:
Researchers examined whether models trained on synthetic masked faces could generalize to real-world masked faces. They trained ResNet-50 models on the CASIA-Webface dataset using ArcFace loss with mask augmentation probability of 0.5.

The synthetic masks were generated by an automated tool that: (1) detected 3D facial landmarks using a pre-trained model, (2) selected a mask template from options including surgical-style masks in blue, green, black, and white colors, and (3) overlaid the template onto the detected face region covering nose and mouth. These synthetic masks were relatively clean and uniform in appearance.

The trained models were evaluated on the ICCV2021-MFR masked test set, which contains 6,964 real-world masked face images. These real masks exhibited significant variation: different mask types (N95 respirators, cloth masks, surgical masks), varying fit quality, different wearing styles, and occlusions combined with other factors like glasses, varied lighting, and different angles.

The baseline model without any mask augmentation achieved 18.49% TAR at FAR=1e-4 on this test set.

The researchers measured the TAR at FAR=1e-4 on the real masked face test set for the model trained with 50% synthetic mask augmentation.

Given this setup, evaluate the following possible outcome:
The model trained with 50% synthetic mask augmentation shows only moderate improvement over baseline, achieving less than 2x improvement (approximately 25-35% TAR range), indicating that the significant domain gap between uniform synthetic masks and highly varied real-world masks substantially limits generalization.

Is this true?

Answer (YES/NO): NO